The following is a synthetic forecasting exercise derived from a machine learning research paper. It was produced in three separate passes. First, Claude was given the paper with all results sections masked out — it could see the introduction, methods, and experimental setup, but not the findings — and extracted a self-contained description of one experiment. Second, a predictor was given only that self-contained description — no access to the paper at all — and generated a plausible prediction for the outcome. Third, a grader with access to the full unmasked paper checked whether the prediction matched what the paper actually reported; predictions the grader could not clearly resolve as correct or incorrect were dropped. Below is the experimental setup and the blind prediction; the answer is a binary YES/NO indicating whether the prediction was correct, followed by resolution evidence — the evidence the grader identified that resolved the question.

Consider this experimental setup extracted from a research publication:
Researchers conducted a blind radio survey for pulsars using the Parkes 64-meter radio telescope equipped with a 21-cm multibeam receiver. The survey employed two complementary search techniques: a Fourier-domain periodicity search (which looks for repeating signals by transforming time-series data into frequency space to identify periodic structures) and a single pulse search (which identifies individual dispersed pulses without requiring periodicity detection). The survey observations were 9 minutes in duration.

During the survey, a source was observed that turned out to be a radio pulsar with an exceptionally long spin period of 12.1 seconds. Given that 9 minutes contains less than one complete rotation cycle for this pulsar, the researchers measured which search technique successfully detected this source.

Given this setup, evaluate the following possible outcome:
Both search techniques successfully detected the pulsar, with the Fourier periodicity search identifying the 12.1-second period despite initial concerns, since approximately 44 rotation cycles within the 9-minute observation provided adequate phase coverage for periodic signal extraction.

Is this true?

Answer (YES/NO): NO